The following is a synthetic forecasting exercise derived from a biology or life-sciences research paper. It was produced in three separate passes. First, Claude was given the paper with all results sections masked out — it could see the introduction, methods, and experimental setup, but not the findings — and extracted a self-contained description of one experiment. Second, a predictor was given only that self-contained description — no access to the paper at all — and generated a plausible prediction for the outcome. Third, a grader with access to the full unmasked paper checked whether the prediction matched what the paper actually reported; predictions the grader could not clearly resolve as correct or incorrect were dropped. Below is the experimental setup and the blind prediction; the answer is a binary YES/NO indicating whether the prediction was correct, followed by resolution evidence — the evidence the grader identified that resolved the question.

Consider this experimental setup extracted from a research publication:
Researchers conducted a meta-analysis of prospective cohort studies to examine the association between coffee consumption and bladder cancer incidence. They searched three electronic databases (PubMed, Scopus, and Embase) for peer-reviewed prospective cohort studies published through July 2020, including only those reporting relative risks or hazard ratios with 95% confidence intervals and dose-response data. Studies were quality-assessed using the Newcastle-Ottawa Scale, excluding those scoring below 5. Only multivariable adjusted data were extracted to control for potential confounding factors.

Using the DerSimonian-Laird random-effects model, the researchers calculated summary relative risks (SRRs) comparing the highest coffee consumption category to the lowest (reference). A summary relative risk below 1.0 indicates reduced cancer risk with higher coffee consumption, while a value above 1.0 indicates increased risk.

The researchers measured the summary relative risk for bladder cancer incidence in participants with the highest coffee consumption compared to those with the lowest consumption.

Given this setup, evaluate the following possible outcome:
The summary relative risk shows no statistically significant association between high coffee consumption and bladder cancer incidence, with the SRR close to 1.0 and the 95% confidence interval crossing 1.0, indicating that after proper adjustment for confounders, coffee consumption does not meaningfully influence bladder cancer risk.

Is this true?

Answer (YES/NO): YES